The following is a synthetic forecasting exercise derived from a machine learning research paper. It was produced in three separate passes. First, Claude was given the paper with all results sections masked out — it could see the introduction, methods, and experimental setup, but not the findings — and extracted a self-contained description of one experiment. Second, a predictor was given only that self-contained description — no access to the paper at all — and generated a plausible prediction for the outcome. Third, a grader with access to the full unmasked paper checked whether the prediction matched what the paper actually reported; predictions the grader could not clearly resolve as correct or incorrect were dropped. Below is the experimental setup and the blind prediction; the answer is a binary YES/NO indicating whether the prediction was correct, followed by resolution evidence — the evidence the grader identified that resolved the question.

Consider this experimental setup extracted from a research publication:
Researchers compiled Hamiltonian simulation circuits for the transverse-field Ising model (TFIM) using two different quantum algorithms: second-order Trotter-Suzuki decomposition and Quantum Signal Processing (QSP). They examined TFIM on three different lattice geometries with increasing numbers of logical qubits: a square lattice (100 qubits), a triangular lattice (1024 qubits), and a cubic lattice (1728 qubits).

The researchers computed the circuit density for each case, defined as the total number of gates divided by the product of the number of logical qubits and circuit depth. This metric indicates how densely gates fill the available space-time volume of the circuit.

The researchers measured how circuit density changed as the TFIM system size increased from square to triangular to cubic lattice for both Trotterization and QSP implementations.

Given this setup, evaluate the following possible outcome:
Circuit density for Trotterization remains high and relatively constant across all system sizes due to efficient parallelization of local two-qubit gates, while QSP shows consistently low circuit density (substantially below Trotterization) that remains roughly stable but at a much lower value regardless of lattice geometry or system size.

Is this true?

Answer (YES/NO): NO